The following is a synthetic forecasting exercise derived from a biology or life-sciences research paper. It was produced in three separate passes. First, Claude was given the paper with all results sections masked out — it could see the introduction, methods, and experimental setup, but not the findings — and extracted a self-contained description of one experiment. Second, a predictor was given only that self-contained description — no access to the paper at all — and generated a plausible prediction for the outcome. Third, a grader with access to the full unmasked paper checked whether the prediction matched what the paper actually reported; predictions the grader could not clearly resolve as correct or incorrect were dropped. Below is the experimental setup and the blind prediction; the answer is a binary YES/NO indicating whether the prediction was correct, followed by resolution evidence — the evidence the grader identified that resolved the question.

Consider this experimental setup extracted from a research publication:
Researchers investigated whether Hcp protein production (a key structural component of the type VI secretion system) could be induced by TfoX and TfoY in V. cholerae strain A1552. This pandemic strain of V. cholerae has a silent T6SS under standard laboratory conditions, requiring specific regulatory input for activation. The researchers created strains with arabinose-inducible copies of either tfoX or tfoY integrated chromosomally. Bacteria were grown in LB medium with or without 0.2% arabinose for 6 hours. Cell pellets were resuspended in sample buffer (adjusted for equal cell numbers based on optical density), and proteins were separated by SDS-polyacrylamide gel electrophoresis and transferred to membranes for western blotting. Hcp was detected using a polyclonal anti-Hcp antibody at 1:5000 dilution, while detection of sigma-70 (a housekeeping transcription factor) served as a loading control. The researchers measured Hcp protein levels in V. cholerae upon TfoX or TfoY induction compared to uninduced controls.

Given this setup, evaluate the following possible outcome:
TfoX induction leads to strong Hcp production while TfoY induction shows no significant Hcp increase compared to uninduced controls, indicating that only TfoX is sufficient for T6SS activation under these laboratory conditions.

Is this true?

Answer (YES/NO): NO